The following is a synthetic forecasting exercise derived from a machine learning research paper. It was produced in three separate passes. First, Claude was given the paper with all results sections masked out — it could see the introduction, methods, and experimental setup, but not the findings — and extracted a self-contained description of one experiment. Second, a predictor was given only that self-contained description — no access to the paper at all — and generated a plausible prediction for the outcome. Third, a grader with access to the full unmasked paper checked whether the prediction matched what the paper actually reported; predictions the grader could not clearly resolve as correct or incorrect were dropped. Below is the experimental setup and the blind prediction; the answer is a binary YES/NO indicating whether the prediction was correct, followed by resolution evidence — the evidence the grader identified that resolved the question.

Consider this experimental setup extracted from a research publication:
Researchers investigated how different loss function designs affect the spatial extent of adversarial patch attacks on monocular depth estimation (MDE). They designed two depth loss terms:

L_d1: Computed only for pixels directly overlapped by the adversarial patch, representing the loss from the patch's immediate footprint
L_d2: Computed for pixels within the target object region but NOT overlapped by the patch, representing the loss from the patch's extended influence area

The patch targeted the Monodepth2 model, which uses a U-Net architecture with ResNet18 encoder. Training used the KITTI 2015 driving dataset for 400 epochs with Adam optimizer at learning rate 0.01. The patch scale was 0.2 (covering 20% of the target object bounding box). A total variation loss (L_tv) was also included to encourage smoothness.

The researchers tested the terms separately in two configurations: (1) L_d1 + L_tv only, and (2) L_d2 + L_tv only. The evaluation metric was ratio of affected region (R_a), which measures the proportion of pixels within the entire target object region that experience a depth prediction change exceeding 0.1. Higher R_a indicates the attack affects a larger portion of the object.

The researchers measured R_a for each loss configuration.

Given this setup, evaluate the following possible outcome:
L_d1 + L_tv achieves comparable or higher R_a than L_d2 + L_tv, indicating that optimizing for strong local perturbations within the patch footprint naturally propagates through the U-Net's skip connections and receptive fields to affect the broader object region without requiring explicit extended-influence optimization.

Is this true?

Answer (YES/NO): YES